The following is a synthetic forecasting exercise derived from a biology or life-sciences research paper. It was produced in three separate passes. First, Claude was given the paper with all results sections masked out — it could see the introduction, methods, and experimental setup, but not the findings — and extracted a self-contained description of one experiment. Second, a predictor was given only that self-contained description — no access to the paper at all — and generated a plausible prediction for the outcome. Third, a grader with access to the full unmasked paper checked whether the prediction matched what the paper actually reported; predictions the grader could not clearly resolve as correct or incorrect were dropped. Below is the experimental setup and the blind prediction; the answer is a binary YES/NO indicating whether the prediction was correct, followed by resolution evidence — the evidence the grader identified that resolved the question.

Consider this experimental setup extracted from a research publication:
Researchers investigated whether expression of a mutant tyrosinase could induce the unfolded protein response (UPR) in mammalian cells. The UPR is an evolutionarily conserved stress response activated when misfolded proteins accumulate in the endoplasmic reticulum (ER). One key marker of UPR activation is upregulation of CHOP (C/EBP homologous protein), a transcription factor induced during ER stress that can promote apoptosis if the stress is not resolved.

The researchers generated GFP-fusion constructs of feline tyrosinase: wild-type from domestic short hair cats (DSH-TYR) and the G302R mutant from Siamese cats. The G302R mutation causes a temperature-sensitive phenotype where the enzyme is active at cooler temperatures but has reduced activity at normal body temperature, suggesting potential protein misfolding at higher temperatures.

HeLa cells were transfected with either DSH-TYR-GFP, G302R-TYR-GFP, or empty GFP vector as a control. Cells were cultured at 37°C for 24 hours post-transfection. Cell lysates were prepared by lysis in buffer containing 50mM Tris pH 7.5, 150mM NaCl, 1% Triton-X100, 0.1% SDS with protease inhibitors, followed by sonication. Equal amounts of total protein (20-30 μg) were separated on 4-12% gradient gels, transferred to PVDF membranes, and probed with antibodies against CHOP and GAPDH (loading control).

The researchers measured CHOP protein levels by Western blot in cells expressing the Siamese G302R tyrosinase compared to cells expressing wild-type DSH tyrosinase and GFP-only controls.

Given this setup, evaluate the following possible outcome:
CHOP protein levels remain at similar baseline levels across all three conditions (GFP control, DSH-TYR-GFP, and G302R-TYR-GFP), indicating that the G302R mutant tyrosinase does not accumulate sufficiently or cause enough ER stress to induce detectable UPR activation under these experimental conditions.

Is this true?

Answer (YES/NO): NO